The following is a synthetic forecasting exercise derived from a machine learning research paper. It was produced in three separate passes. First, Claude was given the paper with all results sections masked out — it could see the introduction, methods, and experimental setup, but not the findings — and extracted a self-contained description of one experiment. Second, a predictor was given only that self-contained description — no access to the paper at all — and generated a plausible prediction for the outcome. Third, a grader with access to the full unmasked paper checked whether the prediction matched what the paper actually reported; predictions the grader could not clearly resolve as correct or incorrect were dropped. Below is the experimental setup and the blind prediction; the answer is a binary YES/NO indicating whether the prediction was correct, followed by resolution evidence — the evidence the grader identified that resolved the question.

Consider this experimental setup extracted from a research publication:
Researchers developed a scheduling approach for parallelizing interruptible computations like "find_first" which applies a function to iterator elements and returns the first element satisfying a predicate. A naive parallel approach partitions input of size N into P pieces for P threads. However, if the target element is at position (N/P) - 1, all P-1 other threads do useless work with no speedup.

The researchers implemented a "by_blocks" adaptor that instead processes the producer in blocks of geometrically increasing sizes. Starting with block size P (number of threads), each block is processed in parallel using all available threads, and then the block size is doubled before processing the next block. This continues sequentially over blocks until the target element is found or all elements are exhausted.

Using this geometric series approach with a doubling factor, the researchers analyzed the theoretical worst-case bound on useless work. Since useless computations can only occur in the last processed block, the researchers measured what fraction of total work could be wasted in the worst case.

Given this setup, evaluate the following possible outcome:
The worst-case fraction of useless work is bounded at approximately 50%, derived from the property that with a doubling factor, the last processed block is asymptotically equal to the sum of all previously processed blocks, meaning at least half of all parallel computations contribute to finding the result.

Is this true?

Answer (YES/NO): YES